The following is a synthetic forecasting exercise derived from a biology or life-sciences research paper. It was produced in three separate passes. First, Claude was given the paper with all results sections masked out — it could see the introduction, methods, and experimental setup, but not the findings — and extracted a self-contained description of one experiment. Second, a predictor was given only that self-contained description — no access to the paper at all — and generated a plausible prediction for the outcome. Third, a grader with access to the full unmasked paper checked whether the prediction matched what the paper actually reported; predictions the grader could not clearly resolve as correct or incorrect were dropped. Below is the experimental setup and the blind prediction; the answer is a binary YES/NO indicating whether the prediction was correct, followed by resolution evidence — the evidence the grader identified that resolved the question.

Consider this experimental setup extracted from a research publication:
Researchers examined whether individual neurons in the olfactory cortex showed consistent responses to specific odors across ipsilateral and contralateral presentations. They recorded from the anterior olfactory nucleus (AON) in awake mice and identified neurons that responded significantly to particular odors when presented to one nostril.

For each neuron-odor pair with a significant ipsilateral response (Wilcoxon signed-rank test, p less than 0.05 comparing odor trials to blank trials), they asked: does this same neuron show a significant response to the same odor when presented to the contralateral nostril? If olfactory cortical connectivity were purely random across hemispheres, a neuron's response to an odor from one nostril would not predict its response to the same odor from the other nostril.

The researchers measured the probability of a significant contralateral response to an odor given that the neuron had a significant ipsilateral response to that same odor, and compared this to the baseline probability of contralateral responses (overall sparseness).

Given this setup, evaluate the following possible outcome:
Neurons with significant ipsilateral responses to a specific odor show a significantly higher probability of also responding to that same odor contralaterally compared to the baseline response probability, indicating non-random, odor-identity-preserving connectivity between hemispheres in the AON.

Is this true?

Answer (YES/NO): YES